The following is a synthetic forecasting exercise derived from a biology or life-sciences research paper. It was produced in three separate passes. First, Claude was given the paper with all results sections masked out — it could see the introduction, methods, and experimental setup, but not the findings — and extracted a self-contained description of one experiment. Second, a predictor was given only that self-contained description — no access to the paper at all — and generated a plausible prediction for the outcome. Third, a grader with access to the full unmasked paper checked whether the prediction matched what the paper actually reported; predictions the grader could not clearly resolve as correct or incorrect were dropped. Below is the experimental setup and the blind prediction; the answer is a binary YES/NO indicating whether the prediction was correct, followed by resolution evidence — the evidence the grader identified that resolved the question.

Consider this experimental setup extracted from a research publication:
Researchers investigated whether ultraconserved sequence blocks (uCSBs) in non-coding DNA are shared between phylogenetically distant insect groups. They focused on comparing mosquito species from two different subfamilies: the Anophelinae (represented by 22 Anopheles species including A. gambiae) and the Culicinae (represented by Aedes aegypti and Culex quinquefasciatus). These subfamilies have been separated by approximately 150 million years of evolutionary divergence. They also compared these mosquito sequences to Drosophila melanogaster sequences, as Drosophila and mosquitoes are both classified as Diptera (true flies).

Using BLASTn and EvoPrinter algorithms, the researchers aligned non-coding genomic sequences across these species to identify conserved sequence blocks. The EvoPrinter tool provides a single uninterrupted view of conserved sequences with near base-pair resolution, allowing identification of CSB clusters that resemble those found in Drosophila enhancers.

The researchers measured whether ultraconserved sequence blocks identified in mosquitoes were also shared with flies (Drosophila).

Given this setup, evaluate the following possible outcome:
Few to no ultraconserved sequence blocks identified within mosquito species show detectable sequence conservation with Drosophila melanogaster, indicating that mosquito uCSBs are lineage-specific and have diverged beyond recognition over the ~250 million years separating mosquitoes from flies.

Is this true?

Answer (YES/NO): YES